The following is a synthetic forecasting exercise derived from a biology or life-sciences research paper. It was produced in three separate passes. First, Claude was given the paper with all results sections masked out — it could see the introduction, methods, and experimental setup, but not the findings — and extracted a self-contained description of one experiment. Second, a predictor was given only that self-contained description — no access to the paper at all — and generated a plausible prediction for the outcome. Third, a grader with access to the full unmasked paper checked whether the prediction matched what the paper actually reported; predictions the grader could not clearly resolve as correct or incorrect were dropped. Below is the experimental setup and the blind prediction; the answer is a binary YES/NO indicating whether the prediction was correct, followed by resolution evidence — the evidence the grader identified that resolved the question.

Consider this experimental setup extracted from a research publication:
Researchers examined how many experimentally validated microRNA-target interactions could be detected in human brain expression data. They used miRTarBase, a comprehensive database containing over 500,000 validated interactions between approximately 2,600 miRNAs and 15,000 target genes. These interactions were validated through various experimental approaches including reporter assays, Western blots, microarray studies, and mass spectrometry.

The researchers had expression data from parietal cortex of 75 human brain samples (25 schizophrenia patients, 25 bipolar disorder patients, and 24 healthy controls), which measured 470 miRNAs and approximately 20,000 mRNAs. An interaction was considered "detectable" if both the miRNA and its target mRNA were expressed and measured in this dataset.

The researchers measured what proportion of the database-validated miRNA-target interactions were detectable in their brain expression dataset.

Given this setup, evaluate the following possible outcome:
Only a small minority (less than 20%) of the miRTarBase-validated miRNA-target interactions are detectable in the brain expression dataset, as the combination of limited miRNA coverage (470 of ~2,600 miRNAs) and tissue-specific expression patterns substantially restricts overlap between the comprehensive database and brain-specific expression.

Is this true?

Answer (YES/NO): NO